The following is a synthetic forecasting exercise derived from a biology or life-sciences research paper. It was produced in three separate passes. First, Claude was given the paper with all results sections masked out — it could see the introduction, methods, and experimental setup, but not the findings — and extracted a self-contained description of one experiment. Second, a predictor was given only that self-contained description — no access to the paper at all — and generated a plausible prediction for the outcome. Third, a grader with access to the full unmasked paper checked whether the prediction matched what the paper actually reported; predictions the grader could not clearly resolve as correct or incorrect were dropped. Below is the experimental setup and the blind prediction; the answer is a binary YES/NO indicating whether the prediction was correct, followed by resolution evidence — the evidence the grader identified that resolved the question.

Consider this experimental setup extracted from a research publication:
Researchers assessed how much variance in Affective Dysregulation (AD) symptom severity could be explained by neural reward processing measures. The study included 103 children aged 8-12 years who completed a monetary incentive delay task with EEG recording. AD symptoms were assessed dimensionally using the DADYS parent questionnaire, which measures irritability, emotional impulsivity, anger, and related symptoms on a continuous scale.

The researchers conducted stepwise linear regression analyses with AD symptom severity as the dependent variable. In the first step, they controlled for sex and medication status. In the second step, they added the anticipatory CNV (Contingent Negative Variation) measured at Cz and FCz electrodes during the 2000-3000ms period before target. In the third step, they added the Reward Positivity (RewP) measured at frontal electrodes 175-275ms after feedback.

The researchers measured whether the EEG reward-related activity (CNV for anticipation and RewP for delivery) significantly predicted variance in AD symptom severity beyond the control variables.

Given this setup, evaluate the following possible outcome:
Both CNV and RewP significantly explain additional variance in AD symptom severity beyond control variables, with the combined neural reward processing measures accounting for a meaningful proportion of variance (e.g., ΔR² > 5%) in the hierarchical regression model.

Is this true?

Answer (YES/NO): NO